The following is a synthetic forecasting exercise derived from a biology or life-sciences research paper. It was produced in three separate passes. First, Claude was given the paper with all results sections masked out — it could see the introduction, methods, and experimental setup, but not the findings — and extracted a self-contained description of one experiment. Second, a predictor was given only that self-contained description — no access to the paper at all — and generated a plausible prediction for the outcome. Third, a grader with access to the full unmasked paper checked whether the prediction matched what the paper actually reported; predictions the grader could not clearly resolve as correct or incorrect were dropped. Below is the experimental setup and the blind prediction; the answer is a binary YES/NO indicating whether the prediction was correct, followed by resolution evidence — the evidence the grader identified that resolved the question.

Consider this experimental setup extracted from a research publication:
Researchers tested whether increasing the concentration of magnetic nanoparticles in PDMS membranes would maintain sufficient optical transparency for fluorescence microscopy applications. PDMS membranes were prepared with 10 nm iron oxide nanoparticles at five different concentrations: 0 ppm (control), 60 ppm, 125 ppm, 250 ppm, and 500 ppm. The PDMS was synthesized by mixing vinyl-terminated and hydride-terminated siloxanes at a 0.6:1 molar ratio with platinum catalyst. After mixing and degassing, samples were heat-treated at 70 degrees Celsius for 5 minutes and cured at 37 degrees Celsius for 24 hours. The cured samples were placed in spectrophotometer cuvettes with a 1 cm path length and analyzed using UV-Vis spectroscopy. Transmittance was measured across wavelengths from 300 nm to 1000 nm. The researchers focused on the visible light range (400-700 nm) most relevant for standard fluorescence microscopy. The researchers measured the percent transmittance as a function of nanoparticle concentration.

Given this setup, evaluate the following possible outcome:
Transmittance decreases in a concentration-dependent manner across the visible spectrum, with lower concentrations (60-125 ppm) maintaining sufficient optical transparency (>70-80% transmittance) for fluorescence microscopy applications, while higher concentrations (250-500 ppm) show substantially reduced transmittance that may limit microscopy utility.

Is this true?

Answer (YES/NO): NO